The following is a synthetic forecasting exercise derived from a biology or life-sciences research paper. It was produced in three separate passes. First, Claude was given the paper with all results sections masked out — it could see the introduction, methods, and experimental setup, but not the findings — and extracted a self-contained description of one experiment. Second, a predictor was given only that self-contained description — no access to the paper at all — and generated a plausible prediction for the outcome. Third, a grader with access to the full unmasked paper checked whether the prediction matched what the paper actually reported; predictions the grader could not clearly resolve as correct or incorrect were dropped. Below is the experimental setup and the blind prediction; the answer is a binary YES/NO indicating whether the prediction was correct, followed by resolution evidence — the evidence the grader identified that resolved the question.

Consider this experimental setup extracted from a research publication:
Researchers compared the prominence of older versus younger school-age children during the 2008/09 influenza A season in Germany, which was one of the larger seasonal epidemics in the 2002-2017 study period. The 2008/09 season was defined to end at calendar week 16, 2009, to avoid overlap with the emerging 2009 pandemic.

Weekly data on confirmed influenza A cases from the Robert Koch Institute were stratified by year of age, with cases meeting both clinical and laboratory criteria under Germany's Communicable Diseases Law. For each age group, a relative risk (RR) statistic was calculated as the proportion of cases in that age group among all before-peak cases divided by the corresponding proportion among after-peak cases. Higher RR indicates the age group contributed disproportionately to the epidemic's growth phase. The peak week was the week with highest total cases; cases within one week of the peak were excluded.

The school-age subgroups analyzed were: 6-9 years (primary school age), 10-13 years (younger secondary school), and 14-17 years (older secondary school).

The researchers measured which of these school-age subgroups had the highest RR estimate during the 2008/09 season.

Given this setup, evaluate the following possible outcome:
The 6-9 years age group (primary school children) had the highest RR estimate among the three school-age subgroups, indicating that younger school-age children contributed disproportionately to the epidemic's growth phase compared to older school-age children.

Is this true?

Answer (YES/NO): NO